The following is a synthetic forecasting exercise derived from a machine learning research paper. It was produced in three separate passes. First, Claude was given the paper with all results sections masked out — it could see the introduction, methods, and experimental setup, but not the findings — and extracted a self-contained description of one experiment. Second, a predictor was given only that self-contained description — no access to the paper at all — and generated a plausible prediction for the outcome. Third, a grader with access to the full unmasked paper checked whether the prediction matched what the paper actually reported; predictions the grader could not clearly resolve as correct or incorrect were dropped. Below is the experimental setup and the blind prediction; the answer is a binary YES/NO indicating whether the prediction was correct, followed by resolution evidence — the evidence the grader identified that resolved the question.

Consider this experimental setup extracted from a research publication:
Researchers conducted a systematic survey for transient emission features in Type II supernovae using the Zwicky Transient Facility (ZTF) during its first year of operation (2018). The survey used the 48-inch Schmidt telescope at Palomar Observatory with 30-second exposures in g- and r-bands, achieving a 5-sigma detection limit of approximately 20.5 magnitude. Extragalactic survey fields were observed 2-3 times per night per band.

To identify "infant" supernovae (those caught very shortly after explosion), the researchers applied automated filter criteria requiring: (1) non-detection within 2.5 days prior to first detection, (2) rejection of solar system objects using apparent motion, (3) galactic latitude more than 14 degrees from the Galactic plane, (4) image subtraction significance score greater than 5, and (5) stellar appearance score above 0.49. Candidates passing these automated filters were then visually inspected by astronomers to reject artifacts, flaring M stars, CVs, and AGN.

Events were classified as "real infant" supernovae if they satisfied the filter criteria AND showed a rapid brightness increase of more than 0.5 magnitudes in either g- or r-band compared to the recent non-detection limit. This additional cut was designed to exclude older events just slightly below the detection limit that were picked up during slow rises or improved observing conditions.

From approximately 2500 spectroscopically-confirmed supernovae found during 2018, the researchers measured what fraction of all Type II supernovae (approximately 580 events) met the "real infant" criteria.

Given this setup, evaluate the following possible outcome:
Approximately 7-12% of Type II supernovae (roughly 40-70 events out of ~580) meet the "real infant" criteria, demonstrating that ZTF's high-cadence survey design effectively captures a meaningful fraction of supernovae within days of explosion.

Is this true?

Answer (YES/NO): NO